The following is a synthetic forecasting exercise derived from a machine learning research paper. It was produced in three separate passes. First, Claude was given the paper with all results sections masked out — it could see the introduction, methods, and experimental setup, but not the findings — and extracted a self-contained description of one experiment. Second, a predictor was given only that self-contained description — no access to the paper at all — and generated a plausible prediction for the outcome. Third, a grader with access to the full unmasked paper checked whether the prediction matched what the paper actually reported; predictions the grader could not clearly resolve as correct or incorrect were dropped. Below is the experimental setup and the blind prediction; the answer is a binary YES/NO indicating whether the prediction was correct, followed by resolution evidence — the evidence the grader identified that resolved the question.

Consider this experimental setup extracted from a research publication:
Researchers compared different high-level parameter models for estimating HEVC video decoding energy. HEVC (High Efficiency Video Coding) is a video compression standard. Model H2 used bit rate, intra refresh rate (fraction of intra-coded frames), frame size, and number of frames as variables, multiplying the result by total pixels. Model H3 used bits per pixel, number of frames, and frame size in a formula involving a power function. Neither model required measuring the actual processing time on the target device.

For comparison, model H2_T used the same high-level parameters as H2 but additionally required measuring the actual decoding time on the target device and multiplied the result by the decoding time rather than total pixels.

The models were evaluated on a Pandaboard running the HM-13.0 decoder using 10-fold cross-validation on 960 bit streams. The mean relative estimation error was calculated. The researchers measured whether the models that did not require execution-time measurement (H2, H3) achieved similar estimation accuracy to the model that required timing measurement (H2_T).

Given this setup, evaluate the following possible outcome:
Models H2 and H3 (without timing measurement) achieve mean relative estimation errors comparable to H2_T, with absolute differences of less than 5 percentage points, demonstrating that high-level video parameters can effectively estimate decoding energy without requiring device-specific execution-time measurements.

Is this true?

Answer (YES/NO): NO